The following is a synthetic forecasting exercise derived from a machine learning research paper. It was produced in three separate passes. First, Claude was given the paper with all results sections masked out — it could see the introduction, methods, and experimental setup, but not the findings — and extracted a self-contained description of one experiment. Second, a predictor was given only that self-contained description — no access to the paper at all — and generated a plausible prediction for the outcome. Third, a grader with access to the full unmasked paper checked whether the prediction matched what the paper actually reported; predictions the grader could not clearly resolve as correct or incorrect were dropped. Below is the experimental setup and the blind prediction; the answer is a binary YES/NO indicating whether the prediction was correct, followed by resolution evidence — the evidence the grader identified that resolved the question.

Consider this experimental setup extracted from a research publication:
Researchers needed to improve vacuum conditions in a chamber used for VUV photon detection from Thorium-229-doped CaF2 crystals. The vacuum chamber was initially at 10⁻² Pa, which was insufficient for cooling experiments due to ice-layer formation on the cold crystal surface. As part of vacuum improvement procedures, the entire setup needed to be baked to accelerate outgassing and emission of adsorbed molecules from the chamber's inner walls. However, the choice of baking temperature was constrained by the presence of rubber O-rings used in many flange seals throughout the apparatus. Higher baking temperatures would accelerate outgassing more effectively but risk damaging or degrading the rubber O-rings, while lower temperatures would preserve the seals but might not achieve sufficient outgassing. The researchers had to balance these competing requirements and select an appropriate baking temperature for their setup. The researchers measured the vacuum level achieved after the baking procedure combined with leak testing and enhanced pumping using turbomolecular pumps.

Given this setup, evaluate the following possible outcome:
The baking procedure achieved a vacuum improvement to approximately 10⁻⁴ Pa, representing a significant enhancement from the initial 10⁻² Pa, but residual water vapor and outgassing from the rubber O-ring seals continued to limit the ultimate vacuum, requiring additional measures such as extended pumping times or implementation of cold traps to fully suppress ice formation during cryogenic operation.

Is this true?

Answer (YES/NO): NO